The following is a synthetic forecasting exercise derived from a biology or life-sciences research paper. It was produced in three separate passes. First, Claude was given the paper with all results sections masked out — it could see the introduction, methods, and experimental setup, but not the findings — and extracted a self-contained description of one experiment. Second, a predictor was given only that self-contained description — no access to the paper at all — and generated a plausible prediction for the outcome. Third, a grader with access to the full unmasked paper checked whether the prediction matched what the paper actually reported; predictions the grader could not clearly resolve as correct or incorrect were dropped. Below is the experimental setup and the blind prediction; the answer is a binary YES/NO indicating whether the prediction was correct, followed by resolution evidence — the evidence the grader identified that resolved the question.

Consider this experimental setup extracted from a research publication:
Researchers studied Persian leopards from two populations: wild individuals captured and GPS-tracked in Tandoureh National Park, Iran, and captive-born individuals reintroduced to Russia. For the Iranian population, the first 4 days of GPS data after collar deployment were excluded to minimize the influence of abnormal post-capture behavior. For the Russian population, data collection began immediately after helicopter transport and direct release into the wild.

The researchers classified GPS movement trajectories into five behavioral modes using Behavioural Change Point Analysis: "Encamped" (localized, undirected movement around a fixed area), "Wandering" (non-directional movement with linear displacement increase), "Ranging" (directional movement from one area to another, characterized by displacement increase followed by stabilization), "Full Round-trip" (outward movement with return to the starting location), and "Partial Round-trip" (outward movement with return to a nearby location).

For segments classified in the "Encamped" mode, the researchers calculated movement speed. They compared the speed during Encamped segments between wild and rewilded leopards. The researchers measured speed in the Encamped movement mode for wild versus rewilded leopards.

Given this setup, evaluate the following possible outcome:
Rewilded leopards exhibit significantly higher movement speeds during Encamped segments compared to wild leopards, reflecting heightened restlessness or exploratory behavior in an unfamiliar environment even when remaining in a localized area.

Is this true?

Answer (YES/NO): NO